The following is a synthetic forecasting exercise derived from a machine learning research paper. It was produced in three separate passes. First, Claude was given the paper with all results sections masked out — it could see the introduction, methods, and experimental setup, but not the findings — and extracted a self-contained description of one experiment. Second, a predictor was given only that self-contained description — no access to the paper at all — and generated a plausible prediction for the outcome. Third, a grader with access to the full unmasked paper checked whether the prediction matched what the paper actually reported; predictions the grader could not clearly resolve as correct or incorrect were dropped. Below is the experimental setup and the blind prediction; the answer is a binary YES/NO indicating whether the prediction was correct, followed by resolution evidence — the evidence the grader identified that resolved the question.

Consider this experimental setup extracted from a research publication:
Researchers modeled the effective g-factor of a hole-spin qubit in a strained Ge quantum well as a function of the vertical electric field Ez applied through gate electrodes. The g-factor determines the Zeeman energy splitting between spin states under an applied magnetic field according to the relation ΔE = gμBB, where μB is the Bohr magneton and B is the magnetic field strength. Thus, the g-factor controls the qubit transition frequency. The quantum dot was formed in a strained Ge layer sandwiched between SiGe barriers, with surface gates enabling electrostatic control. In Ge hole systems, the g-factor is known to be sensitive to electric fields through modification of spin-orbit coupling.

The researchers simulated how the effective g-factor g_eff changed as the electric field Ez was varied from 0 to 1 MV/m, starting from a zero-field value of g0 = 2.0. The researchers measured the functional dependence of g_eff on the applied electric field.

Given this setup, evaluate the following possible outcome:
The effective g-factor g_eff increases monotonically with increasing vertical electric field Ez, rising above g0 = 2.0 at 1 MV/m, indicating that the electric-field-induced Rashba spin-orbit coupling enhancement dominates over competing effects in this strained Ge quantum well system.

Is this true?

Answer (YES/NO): NO